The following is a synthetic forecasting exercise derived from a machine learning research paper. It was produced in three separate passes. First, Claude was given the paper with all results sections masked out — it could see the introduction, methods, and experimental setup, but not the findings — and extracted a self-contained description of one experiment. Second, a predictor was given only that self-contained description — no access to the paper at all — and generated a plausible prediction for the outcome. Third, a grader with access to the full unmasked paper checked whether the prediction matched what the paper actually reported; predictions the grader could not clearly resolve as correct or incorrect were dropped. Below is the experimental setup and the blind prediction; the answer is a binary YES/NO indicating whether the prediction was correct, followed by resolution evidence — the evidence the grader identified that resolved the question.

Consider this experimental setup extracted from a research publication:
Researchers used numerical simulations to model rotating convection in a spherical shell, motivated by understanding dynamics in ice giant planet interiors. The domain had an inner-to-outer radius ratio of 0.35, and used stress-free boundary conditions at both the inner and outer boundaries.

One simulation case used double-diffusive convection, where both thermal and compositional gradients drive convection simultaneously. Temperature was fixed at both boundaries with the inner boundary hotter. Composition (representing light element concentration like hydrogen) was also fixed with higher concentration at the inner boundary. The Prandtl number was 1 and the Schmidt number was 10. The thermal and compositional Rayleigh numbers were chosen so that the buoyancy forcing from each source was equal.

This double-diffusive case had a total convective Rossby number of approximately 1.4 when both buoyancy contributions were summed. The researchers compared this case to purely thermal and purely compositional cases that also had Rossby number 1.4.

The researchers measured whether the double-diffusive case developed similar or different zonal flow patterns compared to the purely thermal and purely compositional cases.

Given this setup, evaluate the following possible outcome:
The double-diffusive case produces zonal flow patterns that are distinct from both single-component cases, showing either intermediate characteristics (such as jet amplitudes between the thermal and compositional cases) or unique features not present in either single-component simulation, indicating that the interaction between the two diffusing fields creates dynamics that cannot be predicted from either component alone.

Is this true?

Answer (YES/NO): NO